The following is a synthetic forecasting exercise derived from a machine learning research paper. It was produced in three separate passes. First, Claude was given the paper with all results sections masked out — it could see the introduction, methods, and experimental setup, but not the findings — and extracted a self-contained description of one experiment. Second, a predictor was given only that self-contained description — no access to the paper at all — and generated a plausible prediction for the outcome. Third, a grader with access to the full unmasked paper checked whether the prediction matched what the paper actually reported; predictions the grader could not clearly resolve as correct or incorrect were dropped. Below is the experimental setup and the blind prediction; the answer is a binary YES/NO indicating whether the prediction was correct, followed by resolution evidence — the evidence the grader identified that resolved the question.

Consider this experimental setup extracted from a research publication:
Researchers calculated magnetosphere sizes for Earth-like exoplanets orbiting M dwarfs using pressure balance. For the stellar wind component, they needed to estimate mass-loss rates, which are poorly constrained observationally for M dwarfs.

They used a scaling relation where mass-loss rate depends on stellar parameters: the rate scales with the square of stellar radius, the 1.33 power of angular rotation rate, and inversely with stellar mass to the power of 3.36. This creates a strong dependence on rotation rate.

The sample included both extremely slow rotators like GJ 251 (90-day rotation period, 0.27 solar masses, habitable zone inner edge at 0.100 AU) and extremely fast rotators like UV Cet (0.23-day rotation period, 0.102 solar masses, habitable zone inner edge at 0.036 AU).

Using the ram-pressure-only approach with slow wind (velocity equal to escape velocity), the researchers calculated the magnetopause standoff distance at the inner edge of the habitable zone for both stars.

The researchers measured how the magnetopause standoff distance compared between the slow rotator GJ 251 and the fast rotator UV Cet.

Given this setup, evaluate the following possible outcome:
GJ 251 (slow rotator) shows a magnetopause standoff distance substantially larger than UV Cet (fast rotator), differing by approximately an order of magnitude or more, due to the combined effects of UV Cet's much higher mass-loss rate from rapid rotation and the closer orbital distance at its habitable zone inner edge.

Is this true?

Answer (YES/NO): NO